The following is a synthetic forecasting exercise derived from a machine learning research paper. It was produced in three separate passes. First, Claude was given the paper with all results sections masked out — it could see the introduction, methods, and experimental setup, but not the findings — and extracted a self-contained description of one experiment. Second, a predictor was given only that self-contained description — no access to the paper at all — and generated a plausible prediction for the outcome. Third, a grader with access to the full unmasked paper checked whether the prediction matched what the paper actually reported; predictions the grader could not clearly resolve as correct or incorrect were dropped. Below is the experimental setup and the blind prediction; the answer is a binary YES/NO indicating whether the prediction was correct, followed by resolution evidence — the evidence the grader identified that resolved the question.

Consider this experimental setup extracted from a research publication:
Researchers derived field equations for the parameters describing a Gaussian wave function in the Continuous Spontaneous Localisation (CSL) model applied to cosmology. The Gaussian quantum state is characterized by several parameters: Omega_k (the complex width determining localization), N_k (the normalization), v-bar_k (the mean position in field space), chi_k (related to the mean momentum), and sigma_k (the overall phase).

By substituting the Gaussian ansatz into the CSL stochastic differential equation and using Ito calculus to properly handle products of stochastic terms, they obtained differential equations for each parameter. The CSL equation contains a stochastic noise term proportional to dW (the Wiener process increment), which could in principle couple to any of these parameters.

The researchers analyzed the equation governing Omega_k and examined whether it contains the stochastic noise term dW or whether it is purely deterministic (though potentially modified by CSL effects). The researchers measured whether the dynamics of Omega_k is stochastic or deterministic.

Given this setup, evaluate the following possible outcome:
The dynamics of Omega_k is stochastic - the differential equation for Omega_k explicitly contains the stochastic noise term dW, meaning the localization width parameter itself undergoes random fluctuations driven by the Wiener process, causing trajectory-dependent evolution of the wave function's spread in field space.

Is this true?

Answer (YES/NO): NO